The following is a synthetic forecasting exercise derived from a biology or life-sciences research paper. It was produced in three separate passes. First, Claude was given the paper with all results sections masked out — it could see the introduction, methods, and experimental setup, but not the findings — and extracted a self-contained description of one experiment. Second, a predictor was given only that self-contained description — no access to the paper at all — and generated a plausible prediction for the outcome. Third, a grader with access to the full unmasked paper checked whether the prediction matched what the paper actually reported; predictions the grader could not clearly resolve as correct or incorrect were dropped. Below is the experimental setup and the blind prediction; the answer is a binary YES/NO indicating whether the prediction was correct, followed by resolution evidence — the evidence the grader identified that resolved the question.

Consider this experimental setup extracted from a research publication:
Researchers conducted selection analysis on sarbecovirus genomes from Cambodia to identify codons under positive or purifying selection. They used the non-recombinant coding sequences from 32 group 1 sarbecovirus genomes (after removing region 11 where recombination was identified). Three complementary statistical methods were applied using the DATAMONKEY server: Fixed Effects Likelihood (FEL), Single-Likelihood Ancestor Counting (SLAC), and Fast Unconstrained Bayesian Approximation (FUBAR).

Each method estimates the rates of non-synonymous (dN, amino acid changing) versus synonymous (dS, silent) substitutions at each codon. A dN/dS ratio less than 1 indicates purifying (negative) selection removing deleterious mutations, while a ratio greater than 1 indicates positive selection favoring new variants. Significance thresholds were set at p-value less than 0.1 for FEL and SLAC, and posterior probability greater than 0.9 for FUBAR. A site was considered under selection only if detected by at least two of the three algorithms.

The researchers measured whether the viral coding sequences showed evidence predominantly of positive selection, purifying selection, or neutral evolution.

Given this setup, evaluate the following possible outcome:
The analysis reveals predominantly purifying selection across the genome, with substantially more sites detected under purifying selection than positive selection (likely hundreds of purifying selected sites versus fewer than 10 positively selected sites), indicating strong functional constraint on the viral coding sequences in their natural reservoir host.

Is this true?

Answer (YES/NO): NO